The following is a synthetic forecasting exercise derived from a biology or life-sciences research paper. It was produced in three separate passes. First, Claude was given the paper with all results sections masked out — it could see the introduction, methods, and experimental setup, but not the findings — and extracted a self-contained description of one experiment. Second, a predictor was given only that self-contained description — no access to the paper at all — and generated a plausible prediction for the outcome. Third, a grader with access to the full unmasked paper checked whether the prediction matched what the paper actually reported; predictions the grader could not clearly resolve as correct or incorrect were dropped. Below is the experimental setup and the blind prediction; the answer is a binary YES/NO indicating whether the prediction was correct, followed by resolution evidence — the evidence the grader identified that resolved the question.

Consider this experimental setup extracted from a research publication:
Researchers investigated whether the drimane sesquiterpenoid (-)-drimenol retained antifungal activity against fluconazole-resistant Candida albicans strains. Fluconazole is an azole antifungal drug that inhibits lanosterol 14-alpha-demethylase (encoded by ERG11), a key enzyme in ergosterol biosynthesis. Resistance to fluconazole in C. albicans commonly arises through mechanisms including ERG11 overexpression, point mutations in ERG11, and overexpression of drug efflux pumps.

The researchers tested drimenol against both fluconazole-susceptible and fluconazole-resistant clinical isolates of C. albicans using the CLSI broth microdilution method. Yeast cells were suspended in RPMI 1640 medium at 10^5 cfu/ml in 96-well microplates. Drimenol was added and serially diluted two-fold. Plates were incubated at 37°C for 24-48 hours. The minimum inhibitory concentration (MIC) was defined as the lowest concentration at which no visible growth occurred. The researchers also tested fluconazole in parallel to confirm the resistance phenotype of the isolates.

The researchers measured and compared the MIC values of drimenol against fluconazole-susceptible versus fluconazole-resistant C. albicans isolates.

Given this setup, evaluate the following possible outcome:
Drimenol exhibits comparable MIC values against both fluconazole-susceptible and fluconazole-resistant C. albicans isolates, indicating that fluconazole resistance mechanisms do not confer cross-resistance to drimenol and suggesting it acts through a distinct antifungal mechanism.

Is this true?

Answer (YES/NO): YES